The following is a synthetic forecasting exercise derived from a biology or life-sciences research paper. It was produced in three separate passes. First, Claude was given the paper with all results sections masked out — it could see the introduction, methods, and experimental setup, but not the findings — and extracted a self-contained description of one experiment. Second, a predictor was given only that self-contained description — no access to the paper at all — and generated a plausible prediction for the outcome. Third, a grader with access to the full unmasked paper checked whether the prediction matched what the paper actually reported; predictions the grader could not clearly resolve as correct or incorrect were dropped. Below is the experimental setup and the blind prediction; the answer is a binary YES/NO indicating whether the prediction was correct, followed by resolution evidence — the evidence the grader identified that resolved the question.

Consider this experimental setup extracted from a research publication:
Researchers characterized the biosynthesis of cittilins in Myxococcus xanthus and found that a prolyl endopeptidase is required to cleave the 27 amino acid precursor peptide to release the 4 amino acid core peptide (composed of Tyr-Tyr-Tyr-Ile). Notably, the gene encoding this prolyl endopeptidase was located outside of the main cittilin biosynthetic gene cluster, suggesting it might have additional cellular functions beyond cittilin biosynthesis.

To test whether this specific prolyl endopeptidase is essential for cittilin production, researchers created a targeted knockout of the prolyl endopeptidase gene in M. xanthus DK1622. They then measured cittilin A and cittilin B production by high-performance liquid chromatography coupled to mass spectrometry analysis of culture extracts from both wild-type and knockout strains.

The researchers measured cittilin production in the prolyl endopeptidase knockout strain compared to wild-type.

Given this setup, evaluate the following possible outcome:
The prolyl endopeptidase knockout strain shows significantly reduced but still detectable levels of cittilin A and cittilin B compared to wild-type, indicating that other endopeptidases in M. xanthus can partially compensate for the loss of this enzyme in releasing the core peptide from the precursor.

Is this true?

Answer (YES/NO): NO